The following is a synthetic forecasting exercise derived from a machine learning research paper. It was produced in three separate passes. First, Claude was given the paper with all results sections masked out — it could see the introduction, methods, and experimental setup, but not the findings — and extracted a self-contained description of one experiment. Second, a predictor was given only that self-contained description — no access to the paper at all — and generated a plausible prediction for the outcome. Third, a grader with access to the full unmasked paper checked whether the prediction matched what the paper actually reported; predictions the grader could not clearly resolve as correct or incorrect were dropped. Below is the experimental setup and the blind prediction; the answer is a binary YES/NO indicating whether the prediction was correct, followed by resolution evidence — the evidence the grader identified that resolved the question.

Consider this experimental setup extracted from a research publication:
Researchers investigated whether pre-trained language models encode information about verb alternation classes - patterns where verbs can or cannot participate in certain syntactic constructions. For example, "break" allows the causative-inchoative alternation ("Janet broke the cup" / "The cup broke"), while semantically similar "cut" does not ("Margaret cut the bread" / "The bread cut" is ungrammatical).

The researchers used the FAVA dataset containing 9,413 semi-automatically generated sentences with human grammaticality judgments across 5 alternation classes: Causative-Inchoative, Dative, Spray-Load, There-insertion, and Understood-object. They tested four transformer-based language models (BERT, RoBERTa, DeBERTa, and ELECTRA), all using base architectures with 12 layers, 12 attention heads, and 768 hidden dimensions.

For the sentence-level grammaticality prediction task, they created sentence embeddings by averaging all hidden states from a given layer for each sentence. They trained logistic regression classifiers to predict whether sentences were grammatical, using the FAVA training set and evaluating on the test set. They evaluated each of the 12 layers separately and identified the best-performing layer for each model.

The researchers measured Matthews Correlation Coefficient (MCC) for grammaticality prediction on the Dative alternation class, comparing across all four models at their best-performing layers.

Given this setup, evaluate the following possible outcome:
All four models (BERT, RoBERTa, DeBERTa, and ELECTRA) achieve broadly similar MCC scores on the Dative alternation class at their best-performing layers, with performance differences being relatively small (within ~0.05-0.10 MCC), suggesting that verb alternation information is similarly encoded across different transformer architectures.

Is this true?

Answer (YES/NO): NO